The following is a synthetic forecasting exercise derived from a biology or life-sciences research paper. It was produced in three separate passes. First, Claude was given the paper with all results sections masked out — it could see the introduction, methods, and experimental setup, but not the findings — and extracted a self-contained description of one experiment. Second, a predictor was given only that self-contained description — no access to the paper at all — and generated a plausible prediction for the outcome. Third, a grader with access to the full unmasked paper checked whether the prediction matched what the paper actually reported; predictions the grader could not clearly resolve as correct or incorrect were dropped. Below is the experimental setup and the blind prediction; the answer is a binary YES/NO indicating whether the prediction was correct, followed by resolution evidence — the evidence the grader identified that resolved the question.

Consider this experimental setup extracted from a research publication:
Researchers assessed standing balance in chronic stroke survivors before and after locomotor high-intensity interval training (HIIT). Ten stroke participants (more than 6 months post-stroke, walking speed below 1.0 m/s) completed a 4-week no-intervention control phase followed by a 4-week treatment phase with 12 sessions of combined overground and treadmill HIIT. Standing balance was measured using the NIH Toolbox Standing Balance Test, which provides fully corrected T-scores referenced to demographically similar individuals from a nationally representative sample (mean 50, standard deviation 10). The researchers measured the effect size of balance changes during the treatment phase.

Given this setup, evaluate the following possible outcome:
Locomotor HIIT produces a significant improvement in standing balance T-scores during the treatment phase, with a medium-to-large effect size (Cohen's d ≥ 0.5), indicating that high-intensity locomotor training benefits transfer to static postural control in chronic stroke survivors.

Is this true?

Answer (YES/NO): NO